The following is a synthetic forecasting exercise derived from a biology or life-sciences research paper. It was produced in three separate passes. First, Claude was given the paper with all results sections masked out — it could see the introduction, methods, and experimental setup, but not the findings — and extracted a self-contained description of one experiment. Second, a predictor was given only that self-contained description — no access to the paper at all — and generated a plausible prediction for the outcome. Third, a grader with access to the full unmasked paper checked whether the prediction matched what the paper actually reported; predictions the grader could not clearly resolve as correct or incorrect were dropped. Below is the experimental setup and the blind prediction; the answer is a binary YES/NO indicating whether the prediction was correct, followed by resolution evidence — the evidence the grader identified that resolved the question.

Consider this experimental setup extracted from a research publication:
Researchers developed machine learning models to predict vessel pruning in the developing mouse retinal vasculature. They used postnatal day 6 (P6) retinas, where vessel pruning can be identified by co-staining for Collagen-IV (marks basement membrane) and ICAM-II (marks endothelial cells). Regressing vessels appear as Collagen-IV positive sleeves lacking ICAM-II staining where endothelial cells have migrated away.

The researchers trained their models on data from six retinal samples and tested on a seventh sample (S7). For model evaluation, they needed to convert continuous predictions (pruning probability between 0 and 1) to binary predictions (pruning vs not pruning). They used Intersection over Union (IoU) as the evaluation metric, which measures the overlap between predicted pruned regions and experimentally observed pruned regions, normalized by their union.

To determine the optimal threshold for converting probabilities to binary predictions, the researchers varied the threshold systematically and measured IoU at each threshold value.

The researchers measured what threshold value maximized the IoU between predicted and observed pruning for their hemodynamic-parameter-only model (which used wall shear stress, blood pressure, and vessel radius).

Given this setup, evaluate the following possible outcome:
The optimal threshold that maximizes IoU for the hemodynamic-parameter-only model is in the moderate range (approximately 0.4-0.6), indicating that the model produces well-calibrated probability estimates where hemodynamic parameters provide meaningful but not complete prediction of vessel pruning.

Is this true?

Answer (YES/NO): NO